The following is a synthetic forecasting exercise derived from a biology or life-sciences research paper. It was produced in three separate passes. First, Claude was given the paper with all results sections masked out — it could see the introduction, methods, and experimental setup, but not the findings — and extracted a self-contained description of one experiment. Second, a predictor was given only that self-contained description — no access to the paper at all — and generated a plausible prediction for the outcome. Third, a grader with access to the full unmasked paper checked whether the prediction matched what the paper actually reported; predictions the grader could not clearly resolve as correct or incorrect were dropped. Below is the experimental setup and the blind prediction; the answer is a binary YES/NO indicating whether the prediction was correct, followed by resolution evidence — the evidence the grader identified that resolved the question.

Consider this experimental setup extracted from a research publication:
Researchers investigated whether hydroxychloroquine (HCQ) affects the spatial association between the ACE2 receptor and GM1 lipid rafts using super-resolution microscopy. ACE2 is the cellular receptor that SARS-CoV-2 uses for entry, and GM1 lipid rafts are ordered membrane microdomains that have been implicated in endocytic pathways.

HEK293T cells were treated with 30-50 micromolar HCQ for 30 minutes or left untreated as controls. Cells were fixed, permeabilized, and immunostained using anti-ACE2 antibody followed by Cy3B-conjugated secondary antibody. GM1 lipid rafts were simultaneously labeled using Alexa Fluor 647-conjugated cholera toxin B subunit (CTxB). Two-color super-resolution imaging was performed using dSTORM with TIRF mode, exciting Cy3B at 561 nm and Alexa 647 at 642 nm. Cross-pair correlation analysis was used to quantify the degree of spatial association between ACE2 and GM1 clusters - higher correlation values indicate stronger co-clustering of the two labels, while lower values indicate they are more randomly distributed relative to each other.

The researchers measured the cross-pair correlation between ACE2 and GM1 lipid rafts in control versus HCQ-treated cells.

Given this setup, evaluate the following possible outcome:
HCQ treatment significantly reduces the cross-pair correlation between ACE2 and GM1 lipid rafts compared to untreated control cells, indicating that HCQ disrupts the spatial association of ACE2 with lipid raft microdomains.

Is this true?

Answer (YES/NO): YES